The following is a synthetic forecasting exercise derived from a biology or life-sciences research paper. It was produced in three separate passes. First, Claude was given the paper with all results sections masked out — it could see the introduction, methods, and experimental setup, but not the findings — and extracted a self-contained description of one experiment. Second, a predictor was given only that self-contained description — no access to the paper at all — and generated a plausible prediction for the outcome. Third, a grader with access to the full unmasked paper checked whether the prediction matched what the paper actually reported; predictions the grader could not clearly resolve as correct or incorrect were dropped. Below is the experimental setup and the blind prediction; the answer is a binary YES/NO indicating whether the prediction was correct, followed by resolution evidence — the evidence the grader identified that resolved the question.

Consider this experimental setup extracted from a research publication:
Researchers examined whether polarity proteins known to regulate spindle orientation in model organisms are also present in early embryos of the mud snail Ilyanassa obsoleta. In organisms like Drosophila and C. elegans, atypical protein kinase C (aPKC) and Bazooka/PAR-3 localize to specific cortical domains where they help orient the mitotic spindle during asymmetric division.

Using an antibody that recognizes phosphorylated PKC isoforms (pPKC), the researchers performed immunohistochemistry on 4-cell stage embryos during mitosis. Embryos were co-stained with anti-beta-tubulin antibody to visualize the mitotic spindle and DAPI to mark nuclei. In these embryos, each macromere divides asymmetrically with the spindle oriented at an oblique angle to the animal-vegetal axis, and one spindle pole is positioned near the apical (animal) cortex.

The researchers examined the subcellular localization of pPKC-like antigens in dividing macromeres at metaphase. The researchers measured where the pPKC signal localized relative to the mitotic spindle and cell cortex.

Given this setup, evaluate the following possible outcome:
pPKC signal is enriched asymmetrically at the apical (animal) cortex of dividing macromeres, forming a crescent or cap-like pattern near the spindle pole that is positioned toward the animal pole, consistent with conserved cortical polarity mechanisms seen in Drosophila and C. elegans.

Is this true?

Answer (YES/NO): YES